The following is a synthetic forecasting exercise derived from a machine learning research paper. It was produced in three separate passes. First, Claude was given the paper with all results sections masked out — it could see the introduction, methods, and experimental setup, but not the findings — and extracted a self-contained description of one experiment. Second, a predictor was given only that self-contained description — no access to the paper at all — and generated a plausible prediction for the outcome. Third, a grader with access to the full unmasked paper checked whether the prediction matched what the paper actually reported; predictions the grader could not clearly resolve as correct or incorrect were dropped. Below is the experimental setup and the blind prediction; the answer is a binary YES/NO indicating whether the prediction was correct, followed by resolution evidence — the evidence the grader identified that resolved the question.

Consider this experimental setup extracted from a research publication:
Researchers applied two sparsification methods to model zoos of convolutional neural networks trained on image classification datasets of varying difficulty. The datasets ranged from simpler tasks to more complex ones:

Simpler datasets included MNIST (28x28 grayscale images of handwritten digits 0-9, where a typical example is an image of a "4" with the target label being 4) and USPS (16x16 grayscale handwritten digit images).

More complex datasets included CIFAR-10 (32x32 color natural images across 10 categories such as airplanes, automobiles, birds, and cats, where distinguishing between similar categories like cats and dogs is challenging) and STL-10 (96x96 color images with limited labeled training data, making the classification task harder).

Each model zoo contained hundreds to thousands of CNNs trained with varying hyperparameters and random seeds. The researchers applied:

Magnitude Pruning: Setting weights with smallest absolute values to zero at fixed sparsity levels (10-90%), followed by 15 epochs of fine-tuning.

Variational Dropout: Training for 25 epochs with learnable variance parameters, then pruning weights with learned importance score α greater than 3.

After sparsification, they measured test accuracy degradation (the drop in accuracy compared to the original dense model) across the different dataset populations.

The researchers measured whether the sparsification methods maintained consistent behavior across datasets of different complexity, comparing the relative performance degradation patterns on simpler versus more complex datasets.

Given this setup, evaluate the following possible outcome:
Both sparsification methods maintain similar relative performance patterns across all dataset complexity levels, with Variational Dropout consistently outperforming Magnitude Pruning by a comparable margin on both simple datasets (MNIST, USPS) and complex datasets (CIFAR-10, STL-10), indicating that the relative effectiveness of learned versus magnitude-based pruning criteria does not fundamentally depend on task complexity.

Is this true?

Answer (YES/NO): NO